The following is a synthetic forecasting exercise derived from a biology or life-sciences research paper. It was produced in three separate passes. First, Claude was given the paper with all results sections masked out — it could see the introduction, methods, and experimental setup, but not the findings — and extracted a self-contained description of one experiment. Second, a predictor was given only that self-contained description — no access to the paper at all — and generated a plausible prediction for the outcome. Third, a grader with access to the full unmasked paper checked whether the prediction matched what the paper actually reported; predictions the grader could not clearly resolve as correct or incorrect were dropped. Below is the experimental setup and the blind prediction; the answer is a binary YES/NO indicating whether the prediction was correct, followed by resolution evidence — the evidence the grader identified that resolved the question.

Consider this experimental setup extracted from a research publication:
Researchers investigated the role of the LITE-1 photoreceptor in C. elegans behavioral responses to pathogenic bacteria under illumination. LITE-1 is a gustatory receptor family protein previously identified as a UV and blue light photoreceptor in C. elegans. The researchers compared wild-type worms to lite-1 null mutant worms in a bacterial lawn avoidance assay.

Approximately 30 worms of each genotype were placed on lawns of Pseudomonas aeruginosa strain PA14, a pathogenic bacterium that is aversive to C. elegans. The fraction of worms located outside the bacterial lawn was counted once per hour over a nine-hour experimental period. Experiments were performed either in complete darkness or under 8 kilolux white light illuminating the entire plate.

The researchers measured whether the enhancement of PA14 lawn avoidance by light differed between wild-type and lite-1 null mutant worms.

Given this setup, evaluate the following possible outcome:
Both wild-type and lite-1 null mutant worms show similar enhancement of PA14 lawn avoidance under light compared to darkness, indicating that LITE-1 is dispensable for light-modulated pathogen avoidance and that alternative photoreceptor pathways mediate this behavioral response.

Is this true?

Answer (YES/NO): NO